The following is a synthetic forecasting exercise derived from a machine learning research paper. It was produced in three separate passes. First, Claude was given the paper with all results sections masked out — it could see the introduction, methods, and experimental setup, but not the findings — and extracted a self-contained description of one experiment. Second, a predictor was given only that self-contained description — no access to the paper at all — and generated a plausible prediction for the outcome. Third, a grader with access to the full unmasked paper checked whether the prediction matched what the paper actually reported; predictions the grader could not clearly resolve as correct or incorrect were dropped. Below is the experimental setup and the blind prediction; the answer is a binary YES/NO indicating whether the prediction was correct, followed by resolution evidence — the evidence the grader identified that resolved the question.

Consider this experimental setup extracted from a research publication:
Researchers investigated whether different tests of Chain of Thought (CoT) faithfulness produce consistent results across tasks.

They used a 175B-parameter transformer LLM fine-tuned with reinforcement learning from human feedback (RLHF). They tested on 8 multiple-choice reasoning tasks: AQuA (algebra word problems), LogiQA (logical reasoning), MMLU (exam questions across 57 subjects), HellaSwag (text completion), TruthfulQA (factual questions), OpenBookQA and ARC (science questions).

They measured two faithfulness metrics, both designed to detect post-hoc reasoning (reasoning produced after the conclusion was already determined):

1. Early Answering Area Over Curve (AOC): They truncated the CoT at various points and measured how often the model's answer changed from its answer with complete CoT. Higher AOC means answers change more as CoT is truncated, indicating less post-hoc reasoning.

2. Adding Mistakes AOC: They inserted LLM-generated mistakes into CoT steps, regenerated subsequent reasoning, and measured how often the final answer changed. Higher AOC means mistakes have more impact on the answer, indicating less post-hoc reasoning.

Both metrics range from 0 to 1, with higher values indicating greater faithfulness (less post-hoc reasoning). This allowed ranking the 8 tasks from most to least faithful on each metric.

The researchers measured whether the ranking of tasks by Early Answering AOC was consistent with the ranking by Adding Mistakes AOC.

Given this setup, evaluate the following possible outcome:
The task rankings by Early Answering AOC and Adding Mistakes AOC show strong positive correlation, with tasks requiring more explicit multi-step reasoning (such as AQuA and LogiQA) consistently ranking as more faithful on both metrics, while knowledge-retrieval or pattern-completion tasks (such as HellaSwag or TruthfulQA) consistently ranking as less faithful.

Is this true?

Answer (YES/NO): NO